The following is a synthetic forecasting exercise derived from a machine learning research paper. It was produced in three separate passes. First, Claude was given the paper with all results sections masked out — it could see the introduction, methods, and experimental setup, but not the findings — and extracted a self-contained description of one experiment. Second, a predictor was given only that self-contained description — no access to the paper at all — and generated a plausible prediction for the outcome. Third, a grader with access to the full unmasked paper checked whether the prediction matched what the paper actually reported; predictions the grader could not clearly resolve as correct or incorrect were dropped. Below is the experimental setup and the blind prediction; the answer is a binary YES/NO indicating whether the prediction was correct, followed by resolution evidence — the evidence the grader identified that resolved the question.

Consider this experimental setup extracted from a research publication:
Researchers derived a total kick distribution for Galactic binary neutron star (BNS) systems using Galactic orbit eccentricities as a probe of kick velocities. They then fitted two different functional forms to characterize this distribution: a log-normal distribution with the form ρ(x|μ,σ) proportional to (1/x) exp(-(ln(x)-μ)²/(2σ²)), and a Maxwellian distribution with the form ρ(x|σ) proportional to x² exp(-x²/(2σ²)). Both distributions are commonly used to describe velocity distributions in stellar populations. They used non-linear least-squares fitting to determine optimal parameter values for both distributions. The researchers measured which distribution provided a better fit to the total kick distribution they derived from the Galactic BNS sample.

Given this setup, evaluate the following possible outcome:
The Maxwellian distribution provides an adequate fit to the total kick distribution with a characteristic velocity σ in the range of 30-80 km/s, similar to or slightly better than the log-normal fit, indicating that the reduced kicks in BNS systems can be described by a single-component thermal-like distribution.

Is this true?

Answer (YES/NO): NO